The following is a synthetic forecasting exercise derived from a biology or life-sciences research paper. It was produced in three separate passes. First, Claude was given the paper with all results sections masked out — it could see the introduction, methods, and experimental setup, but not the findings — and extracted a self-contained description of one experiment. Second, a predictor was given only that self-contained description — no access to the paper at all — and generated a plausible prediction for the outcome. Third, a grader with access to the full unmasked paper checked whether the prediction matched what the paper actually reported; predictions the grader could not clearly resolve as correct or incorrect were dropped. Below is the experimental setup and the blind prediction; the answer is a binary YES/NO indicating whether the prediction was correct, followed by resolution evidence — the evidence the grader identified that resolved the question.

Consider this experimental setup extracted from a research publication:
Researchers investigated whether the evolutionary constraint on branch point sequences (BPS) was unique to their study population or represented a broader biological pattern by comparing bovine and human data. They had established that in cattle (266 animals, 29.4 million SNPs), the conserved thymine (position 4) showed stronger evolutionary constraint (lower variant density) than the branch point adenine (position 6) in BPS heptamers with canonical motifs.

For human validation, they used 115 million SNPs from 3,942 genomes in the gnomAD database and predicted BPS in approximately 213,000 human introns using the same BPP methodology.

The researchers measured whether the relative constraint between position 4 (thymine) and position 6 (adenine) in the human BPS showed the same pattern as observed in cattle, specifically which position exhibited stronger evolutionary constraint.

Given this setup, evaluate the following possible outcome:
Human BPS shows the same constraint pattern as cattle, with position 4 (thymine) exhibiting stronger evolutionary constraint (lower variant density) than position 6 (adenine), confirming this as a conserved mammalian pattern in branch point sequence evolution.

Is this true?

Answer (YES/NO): YES